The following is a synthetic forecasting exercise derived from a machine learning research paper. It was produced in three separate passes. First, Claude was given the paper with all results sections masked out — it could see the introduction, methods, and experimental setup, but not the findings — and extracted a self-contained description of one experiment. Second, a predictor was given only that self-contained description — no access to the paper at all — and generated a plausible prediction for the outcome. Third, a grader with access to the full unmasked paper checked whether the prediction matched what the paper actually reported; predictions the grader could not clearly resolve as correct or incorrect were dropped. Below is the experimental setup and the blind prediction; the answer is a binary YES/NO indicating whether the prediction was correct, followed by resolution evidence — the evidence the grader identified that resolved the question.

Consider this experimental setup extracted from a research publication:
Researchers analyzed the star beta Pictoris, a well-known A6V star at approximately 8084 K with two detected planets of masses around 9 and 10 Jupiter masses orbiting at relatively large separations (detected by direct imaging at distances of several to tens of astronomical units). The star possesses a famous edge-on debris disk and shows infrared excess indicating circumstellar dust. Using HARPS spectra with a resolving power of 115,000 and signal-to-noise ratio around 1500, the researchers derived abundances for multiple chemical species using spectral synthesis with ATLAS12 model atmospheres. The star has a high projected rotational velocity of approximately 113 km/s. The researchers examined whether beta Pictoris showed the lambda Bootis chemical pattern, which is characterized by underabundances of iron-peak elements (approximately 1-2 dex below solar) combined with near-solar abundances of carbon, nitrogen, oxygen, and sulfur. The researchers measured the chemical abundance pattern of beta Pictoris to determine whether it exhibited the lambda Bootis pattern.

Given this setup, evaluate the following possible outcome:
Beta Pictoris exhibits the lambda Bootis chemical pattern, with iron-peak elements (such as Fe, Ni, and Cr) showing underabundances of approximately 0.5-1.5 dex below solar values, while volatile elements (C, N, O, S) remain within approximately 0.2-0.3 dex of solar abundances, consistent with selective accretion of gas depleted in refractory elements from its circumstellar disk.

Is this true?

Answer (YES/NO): NO